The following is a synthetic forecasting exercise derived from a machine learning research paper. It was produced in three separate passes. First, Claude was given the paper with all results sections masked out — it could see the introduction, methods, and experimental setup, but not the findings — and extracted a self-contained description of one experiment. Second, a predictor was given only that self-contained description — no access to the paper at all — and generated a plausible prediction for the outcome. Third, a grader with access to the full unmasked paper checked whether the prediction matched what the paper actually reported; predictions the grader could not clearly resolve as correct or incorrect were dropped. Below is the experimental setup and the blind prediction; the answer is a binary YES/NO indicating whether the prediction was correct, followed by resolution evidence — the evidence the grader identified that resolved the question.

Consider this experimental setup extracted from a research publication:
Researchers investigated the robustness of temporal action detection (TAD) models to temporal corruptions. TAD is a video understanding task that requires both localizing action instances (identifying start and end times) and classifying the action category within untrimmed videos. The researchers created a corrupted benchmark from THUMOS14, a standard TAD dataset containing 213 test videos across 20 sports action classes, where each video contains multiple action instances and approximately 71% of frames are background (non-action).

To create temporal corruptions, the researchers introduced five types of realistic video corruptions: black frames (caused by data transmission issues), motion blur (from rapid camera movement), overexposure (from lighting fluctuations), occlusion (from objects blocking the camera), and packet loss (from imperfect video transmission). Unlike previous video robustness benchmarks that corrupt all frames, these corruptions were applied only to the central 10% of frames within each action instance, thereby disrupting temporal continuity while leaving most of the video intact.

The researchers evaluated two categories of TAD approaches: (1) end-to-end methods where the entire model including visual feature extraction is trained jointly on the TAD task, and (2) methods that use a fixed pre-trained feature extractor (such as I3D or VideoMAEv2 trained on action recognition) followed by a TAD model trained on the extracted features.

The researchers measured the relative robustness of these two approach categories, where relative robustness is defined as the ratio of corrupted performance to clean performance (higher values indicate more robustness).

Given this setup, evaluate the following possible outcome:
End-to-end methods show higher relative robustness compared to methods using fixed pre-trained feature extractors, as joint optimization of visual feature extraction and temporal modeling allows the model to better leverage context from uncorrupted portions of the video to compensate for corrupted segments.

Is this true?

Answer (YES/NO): NO